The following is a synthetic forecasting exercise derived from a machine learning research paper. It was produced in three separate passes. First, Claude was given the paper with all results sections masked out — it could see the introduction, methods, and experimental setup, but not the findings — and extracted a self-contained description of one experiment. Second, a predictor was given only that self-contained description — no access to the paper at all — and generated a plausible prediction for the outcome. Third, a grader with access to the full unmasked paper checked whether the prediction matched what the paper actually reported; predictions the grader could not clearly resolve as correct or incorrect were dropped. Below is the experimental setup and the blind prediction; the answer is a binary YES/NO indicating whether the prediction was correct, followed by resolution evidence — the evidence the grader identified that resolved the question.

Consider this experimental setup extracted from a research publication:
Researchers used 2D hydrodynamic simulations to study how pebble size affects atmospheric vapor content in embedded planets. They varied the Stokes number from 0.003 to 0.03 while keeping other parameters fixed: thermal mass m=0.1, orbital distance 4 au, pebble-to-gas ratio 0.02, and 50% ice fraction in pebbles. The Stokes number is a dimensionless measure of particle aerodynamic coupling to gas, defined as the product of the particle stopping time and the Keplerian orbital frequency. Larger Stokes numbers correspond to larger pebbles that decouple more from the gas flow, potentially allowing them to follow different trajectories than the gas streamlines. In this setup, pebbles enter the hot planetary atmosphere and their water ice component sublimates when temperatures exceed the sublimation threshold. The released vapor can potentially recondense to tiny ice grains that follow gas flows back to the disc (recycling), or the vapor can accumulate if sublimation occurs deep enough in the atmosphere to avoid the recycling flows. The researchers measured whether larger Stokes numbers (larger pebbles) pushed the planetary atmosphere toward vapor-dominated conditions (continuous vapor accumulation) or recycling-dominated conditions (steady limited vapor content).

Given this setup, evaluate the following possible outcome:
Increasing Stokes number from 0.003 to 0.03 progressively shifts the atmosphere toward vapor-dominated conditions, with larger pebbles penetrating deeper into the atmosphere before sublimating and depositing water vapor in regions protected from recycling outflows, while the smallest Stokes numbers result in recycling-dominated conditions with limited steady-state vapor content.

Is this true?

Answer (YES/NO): NO